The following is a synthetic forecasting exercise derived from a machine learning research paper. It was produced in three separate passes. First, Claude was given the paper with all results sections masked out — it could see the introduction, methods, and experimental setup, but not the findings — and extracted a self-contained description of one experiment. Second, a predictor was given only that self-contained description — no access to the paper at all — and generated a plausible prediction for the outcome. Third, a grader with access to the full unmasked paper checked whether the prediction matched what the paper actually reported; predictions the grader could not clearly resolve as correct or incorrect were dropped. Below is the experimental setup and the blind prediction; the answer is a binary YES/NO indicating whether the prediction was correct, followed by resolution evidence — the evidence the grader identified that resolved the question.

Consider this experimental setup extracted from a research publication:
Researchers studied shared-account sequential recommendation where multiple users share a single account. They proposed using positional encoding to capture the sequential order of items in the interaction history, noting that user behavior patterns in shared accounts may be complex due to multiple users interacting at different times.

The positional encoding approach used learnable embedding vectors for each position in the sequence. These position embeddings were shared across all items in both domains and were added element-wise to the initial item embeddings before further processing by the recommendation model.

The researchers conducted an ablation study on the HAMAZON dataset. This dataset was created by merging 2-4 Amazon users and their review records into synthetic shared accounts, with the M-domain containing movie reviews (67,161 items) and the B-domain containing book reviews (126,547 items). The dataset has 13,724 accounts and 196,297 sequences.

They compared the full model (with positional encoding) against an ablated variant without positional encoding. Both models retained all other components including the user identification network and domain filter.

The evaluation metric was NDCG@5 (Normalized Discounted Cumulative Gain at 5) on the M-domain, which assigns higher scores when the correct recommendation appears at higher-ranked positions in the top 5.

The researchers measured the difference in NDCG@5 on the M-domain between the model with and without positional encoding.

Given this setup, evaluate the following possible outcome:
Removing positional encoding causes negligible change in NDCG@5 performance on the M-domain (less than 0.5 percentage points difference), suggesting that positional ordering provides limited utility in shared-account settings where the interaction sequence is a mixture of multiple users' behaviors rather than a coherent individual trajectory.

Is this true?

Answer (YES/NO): NO